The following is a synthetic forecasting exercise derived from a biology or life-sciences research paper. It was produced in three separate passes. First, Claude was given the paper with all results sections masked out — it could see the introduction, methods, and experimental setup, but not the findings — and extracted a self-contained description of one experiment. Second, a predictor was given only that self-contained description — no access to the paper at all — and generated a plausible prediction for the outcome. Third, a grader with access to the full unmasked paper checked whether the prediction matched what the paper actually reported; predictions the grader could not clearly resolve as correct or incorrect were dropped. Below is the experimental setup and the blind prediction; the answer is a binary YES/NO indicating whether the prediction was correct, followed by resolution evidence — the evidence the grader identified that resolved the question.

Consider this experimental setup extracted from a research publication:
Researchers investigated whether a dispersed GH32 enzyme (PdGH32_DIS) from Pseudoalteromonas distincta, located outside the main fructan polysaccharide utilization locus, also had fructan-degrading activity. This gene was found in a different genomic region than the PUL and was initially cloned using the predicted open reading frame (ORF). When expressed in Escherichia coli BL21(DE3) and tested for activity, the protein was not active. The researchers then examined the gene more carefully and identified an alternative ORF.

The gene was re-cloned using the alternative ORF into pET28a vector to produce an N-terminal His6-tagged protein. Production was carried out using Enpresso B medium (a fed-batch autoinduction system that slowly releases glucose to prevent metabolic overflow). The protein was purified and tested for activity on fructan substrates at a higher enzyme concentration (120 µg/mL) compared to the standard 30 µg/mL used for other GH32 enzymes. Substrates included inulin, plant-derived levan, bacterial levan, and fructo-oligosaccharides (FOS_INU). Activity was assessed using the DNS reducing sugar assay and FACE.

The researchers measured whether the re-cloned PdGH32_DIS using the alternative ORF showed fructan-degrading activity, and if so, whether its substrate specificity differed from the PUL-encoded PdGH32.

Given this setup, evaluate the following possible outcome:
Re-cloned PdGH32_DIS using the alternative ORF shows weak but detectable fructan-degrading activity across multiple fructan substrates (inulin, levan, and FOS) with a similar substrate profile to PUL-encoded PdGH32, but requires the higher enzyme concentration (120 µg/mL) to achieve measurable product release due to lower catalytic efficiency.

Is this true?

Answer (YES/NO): NO